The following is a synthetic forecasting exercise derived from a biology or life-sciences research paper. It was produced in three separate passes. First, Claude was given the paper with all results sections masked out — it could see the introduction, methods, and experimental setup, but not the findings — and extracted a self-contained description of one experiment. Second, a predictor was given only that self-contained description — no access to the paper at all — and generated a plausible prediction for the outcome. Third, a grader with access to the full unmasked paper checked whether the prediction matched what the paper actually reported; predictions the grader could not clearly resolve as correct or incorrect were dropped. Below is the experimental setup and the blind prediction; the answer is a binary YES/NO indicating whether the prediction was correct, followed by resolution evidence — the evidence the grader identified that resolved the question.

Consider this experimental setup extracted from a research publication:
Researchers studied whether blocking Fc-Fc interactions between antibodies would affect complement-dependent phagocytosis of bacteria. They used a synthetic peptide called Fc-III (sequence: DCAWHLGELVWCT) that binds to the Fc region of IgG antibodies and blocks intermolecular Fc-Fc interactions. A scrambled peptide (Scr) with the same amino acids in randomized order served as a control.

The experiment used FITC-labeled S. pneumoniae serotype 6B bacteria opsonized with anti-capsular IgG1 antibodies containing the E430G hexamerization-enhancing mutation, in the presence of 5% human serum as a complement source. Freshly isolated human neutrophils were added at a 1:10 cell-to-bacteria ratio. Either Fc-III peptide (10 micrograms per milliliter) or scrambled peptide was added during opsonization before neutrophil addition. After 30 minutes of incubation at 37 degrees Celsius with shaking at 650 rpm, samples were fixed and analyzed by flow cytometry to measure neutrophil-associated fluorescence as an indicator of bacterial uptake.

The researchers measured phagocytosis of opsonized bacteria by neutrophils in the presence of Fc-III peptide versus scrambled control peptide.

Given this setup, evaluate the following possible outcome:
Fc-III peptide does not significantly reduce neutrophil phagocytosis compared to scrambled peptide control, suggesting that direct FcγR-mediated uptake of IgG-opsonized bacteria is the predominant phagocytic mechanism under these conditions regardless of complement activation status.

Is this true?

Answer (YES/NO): NO